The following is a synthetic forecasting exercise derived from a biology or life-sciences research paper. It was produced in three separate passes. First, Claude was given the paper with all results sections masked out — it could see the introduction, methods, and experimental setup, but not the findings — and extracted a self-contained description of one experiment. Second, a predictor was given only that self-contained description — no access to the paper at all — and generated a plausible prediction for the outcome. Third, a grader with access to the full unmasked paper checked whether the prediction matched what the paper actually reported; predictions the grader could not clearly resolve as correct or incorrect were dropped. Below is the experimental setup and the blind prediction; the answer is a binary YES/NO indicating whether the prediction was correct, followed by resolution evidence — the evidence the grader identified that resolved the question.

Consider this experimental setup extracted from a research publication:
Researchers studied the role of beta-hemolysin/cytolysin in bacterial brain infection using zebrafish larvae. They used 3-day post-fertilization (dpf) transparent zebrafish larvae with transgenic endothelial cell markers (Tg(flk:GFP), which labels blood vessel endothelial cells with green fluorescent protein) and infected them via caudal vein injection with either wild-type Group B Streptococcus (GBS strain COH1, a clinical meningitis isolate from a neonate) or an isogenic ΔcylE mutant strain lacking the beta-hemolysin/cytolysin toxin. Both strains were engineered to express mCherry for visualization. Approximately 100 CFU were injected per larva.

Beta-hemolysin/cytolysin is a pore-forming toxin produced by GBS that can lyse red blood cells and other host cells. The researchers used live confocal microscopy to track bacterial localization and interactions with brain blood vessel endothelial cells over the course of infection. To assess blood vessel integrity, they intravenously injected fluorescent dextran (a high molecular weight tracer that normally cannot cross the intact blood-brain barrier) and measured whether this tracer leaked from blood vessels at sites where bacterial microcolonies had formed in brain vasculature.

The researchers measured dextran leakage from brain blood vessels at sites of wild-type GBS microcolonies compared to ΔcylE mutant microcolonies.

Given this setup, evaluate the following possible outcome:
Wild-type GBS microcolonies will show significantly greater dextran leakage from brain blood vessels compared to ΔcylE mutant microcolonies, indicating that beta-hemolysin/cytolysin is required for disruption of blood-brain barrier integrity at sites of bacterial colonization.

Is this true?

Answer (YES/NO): NO